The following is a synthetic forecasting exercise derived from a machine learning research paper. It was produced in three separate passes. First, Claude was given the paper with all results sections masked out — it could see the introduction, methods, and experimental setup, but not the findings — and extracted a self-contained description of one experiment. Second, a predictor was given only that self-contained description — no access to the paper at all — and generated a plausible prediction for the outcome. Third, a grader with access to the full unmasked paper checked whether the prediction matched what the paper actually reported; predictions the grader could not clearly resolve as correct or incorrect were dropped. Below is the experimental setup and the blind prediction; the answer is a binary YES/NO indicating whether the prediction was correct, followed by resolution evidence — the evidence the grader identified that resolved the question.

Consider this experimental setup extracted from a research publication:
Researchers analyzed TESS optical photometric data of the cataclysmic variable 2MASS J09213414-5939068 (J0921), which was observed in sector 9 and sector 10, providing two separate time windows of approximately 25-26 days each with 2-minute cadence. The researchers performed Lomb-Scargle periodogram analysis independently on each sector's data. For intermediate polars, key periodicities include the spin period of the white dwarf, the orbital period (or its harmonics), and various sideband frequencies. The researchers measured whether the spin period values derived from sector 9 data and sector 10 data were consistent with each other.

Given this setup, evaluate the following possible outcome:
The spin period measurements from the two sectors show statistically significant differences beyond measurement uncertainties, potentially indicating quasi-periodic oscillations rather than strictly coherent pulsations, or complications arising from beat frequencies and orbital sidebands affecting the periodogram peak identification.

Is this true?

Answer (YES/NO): NO